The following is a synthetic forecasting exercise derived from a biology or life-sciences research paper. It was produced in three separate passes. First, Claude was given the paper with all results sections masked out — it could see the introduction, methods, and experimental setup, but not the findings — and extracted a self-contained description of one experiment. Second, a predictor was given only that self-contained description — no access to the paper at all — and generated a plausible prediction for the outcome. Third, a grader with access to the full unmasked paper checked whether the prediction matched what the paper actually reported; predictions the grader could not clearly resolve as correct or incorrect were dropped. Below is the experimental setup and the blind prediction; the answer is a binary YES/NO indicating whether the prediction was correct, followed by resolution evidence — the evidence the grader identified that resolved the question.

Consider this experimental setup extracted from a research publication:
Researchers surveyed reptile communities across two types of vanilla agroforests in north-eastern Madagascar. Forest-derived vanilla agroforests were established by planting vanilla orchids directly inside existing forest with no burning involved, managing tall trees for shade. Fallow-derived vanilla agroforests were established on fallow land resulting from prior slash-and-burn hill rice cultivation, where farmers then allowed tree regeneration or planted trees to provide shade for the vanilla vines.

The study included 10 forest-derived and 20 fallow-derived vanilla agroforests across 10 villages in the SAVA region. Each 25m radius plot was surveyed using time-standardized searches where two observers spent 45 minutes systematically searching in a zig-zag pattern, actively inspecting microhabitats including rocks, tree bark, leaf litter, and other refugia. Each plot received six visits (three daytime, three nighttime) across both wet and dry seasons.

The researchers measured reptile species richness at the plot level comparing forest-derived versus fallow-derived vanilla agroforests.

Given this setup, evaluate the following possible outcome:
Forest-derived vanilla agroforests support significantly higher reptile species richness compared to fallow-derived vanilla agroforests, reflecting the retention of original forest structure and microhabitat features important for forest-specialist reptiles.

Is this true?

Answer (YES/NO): YES